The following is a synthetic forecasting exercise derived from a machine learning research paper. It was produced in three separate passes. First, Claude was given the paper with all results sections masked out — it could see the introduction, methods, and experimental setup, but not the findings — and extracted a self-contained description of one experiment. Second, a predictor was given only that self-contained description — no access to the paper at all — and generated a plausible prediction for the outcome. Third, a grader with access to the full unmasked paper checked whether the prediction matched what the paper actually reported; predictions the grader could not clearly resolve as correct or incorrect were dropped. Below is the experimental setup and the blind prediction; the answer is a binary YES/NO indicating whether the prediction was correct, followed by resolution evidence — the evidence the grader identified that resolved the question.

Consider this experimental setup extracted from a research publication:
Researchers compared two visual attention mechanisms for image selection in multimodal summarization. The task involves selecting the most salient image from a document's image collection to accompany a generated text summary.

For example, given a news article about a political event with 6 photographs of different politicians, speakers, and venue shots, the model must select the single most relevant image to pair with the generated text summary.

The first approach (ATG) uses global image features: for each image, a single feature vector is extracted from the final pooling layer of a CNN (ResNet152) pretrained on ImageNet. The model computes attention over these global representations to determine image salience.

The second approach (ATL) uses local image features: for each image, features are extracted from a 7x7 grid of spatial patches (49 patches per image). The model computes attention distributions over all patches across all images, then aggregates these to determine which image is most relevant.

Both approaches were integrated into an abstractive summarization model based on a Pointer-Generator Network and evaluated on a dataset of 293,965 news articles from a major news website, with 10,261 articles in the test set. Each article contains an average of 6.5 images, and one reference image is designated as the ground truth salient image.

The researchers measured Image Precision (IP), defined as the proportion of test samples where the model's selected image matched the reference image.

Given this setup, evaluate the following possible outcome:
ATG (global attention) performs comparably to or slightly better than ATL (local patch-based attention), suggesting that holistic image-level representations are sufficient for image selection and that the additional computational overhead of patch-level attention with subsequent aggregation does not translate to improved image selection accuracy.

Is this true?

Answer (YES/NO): NO